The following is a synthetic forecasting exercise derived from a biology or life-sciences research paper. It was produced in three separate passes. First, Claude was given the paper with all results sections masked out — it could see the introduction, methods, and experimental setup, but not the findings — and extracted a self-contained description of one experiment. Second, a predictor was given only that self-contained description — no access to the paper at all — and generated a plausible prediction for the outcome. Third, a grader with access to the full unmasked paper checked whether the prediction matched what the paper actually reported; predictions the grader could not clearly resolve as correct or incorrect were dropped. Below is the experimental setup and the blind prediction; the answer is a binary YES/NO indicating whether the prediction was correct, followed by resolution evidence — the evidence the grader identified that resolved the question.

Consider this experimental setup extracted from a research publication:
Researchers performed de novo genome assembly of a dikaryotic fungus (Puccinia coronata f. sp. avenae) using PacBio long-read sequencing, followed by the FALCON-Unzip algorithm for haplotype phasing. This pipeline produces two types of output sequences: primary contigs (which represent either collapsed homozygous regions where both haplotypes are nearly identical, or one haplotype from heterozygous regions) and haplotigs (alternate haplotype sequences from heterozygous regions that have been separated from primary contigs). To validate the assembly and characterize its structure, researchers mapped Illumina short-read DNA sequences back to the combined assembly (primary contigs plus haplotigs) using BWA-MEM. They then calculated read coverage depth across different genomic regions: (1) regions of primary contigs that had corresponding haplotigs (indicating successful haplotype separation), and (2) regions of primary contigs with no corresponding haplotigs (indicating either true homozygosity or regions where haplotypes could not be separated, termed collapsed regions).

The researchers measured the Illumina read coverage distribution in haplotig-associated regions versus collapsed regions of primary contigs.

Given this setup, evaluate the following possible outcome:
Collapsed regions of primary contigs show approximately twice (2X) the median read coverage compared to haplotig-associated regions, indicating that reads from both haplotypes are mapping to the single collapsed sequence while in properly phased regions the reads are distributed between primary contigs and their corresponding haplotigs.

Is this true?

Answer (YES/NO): NO